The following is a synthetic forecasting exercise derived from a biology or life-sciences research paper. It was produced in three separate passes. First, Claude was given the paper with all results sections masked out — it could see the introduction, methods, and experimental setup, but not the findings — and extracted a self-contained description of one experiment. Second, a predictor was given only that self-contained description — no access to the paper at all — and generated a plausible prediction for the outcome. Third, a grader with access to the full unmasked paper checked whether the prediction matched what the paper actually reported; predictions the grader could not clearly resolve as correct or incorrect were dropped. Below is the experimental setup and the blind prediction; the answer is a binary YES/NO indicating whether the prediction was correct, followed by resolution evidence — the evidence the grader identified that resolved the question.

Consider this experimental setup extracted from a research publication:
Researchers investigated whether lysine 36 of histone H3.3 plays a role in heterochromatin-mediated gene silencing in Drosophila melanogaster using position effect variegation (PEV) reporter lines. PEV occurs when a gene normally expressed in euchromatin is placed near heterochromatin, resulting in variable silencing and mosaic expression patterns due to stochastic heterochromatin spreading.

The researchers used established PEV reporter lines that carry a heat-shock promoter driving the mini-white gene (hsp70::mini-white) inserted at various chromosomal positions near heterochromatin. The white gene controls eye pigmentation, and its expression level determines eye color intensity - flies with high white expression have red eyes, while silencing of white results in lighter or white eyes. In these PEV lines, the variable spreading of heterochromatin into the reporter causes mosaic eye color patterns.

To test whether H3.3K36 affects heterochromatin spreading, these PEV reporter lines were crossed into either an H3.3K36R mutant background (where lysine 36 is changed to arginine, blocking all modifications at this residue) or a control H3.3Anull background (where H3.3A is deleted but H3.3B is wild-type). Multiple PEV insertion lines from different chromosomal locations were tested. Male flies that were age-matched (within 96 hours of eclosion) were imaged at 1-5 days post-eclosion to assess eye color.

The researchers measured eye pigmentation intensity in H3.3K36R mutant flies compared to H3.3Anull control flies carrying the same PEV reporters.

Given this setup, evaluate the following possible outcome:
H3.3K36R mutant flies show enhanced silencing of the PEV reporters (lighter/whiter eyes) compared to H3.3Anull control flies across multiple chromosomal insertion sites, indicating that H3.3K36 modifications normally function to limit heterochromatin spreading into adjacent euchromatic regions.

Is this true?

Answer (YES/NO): NO